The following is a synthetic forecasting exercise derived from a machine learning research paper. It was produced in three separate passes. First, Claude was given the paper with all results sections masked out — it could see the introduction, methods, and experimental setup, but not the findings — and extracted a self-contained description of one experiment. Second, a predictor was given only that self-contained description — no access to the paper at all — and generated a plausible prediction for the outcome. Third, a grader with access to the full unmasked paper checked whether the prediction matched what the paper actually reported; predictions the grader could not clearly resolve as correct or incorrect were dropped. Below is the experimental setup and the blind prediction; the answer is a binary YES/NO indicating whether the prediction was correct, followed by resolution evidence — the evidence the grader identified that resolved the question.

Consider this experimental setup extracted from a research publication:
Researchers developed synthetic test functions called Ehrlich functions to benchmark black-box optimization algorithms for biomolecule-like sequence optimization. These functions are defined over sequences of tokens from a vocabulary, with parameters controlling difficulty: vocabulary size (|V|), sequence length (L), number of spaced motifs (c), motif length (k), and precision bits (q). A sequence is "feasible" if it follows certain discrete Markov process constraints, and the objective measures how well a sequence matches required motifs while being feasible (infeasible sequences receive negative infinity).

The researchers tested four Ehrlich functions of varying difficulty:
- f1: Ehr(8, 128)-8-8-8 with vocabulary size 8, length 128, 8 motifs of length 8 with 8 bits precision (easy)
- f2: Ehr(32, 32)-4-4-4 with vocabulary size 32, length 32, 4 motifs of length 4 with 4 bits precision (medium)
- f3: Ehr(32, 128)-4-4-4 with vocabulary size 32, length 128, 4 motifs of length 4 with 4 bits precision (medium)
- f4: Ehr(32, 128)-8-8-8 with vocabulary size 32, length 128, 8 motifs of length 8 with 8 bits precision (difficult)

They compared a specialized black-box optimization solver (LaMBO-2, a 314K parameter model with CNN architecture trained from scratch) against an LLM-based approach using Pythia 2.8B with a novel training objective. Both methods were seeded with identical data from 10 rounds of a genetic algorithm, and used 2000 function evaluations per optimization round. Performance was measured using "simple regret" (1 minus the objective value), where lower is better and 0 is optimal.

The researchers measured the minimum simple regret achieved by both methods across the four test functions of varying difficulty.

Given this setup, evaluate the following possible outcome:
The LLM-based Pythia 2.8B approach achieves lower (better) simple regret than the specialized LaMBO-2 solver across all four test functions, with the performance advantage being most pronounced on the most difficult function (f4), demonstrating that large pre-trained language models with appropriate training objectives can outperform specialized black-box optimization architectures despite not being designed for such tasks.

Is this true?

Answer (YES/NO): NO